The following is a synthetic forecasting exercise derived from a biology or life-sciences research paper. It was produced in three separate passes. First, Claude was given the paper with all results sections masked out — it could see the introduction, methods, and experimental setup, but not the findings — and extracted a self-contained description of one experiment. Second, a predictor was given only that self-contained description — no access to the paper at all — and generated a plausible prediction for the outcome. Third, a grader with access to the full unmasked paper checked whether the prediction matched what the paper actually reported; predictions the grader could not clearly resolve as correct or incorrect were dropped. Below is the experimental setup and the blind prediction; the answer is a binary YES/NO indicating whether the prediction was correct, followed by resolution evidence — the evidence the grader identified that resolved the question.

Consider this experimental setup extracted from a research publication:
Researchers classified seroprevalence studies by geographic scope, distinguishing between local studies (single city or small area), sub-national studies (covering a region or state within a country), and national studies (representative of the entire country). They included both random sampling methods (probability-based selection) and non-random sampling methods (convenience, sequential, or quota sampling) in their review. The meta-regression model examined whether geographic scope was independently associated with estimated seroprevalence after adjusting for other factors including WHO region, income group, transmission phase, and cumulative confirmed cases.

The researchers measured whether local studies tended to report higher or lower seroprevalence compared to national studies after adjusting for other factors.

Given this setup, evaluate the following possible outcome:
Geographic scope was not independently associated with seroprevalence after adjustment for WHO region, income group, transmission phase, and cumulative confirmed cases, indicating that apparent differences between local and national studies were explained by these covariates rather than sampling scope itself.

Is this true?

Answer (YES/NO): NO